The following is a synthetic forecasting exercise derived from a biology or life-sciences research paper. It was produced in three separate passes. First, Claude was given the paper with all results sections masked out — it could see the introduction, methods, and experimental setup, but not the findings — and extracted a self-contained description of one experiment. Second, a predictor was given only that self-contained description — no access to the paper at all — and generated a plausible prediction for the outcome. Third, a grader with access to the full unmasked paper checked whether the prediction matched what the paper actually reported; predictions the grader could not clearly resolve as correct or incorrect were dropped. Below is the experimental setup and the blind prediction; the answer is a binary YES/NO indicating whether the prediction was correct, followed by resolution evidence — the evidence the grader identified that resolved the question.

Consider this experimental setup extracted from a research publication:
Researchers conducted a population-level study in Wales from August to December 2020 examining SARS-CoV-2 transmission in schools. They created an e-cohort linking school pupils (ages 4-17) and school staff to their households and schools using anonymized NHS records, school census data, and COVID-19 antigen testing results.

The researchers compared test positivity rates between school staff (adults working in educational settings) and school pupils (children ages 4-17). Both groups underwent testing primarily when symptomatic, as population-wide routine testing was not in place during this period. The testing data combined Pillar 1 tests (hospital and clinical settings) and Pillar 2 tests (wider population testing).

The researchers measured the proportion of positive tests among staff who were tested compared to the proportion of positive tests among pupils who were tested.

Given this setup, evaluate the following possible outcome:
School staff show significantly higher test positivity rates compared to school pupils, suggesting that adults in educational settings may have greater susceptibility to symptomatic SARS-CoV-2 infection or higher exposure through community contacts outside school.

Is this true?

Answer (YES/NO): YES